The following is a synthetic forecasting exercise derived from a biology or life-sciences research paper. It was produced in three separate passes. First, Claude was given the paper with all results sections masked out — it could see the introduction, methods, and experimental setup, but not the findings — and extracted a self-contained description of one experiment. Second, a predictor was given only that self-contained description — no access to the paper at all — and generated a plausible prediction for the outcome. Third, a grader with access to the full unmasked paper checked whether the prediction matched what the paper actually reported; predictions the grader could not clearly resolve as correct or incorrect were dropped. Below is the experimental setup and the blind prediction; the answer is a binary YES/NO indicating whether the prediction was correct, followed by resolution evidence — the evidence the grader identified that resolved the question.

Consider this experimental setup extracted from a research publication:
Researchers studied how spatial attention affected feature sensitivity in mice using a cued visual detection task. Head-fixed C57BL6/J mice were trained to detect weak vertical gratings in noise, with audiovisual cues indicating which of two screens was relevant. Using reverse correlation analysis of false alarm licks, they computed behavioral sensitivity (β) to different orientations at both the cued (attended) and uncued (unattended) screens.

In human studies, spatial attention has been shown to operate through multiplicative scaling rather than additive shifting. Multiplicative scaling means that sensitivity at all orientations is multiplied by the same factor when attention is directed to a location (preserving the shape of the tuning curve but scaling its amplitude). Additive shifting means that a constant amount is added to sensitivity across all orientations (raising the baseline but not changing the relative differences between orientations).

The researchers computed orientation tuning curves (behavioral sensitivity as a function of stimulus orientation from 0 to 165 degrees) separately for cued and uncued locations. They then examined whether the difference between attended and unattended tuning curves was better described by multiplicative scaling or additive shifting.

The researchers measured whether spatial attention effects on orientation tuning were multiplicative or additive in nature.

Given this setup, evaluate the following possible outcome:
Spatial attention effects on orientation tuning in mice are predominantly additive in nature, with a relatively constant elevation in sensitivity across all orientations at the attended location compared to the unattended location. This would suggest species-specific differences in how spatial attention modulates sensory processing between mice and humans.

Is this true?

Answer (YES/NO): NO